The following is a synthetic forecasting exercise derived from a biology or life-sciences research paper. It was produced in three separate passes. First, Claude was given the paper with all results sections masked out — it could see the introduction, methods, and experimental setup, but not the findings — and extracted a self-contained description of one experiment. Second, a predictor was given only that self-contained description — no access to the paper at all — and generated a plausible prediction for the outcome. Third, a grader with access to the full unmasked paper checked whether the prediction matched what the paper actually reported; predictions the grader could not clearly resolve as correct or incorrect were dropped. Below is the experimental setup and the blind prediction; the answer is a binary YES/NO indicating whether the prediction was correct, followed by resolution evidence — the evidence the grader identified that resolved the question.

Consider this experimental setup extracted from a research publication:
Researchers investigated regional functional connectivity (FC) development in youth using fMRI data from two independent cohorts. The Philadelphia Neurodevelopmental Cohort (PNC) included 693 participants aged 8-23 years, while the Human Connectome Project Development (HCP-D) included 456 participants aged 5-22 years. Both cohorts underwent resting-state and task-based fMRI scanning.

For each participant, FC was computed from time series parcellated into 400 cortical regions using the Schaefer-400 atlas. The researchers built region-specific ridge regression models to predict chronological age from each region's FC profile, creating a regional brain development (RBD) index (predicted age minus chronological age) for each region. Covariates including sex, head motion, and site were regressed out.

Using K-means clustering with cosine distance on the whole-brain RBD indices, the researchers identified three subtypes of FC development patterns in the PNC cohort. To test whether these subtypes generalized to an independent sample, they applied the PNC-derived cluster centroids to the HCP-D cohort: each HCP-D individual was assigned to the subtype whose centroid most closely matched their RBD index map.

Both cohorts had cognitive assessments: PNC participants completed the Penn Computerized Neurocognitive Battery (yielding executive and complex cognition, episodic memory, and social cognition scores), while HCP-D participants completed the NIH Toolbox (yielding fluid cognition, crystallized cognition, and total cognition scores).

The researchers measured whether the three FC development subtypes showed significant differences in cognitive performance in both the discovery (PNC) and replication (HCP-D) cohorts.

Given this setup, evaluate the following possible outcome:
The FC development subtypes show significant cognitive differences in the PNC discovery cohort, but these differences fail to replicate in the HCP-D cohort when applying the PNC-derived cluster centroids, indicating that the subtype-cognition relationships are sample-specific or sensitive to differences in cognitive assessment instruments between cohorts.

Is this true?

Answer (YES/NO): NO